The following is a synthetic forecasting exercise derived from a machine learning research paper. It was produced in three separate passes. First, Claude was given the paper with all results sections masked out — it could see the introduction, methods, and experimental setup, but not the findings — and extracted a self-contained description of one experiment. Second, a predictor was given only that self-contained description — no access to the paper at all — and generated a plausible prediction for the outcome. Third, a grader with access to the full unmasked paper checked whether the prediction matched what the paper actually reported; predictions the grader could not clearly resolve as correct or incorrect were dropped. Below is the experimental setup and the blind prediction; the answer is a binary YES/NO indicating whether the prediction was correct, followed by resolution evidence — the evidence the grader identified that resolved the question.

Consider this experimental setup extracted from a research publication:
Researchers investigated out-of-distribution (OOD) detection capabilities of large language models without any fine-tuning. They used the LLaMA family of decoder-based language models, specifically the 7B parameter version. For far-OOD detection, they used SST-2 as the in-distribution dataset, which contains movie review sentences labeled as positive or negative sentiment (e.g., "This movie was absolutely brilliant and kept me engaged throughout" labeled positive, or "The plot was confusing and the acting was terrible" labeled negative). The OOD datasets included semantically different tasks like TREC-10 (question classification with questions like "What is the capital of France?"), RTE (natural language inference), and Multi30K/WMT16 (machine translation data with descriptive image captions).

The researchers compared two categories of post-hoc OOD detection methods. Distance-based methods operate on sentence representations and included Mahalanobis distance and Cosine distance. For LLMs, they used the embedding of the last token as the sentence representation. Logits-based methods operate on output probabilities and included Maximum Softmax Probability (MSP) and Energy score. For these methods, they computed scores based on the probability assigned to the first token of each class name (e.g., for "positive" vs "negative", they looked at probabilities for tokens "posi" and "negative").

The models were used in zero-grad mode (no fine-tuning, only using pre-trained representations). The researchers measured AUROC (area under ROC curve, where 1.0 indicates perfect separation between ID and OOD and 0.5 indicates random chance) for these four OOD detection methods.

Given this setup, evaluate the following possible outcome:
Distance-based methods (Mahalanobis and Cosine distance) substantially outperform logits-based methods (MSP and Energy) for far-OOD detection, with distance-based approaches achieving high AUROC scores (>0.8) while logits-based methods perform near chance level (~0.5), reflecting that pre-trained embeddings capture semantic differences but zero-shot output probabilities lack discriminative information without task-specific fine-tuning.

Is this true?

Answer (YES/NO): NO